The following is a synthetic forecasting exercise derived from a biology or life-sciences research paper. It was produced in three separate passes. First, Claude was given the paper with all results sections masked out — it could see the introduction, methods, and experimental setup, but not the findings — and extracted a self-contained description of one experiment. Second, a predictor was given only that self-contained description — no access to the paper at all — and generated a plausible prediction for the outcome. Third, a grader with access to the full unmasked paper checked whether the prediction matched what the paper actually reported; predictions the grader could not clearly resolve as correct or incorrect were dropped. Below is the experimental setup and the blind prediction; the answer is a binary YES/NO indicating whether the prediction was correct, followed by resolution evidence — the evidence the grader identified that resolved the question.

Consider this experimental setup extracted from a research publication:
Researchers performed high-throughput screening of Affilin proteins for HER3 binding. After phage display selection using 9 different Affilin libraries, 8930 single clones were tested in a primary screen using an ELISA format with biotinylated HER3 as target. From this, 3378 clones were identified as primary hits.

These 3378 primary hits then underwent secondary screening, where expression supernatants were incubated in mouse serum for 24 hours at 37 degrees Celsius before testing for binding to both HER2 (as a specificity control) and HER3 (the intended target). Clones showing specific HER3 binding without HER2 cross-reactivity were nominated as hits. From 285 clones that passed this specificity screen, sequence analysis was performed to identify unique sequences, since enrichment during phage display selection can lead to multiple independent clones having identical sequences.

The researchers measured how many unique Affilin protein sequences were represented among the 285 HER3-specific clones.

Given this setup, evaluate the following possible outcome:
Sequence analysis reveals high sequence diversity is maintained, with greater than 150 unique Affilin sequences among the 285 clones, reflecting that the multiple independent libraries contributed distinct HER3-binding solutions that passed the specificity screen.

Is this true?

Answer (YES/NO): NO